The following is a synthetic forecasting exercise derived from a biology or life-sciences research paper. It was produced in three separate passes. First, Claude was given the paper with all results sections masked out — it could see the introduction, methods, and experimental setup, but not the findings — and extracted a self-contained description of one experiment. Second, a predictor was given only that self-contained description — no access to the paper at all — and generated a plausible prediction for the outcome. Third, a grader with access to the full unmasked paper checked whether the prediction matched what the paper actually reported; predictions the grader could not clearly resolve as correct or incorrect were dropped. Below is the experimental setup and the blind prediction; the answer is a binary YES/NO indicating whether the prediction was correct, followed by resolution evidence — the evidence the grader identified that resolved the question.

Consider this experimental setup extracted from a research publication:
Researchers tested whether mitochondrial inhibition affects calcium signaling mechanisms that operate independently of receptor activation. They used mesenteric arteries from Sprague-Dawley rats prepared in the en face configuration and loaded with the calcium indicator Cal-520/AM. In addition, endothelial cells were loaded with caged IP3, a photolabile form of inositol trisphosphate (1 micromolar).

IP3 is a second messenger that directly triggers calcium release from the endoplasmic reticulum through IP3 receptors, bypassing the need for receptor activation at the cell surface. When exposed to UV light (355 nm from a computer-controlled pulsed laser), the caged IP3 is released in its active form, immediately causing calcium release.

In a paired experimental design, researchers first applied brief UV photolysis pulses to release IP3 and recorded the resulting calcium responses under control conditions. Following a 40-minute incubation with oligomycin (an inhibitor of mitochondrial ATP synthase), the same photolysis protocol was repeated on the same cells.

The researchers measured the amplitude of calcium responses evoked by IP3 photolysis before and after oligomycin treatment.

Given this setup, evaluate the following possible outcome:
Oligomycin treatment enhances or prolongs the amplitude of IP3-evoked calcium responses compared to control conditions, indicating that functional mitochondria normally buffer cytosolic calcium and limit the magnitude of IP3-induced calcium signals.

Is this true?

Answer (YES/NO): NO